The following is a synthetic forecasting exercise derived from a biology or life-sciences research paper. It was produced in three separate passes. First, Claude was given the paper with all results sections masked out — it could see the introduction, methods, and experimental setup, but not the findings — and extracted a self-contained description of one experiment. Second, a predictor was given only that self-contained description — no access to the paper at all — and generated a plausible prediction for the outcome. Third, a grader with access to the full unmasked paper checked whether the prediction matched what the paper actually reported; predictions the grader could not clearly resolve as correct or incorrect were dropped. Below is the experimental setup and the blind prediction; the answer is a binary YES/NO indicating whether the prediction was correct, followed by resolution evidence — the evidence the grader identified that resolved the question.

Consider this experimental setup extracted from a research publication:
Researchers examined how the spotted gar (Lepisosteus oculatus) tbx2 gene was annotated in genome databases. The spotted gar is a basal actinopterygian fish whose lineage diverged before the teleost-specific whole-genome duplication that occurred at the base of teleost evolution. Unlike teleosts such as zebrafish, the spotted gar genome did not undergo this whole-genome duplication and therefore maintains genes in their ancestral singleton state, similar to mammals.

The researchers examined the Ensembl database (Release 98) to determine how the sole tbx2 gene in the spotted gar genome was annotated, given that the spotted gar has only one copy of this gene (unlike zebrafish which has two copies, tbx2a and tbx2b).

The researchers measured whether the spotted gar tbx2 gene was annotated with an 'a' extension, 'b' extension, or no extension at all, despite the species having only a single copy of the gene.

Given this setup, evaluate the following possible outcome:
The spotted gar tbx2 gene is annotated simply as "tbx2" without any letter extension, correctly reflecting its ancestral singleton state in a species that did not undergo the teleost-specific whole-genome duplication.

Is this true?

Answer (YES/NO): NO